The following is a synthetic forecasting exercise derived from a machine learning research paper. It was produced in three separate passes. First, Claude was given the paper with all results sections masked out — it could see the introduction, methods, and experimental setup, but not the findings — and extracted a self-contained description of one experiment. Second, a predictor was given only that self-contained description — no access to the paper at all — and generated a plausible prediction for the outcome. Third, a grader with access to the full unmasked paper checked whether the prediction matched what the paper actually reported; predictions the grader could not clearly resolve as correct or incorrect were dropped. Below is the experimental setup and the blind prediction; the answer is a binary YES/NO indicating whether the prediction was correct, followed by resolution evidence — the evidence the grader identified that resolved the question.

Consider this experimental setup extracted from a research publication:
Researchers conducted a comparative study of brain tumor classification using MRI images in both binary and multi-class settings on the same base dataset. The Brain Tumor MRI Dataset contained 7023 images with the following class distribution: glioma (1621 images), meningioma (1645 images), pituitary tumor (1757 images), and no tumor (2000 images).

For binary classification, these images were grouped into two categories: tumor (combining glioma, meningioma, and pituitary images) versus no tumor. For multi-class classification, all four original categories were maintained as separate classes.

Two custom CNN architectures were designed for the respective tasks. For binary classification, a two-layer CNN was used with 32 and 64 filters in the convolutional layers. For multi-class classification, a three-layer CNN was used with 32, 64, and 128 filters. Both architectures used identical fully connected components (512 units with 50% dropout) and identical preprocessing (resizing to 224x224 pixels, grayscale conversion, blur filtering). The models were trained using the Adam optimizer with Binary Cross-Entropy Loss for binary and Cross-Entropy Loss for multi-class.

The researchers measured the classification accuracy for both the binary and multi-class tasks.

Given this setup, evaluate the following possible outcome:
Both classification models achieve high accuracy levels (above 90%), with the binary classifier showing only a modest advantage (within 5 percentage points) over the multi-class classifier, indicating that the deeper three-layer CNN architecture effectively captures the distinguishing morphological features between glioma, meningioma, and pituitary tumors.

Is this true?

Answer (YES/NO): YES